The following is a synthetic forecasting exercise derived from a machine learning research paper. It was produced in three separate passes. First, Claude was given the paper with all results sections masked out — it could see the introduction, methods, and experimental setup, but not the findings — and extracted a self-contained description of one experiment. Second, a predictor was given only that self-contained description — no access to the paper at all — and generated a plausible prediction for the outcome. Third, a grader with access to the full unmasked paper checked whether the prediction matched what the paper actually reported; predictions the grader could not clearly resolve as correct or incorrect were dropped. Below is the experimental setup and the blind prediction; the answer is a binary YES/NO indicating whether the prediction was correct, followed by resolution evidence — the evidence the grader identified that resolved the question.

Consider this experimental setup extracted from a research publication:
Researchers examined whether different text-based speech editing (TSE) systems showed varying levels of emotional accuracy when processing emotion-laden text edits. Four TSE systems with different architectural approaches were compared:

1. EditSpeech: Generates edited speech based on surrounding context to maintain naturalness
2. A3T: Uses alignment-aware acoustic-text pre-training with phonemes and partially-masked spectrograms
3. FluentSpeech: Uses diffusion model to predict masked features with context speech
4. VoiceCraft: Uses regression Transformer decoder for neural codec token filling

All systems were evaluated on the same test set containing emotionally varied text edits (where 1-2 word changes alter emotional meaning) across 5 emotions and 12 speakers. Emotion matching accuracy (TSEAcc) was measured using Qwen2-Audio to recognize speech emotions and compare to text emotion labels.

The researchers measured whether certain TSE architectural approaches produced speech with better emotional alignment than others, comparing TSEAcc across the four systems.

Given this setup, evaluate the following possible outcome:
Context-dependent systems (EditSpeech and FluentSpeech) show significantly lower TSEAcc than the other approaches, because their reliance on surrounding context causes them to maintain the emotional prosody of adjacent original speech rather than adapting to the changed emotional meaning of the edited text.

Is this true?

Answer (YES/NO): NO